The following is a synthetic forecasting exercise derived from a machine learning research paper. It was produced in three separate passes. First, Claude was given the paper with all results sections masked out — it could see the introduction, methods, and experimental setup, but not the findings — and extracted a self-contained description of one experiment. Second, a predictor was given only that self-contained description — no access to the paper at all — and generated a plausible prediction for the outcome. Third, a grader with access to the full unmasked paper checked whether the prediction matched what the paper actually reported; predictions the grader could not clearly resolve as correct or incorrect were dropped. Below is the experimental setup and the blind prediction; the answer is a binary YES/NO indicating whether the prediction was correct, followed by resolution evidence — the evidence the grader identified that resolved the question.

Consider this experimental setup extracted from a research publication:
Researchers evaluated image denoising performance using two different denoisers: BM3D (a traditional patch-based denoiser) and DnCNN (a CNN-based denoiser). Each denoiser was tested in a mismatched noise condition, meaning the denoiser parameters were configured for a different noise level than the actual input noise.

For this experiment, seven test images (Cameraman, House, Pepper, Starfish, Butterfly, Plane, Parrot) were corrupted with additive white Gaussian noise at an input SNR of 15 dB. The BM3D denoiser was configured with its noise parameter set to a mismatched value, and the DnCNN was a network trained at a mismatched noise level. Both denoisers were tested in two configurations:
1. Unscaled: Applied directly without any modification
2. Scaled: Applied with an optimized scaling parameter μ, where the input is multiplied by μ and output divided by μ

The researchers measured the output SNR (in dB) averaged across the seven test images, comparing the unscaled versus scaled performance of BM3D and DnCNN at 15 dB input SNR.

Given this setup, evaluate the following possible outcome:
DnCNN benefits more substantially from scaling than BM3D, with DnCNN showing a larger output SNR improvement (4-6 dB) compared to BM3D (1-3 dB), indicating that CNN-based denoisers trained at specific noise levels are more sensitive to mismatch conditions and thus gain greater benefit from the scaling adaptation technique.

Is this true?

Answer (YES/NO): NO